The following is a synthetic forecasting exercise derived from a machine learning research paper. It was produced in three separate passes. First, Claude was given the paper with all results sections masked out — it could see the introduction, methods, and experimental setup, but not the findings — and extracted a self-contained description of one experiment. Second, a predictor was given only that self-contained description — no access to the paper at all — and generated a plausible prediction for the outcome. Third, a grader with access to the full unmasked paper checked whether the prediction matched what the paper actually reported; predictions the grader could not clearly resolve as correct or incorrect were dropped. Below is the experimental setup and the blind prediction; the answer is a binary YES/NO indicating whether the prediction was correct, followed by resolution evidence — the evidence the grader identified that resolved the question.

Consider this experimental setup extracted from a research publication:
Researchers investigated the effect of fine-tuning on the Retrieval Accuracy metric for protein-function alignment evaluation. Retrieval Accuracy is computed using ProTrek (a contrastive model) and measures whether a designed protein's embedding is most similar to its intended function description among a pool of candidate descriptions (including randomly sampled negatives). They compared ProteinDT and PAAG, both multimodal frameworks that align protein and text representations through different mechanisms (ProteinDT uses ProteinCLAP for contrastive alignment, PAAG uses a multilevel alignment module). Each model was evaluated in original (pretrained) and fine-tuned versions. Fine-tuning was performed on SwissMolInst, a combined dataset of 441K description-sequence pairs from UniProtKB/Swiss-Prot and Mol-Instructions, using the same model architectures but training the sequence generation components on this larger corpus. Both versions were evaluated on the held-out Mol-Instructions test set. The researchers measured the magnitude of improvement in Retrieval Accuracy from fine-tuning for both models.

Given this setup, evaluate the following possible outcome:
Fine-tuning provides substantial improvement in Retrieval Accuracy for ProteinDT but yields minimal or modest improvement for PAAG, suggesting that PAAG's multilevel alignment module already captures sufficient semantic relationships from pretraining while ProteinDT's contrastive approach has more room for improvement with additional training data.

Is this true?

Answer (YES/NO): NO